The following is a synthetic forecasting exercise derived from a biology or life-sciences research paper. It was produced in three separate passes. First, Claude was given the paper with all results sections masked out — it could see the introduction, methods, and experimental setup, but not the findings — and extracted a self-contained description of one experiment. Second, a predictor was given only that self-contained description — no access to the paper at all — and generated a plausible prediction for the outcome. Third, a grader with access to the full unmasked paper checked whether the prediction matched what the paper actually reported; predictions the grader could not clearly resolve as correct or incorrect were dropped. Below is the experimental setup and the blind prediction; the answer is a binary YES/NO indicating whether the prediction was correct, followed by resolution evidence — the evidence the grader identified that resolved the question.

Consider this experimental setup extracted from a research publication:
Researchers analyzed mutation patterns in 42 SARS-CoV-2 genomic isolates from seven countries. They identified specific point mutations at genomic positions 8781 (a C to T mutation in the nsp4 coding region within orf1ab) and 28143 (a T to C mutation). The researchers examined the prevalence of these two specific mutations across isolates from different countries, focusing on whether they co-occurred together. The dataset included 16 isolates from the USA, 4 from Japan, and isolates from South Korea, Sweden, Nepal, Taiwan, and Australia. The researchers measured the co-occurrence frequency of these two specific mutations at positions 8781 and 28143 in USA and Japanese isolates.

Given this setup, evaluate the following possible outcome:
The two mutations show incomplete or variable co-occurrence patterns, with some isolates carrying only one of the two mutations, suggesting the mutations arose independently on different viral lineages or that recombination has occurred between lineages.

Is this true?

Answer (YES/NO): NO